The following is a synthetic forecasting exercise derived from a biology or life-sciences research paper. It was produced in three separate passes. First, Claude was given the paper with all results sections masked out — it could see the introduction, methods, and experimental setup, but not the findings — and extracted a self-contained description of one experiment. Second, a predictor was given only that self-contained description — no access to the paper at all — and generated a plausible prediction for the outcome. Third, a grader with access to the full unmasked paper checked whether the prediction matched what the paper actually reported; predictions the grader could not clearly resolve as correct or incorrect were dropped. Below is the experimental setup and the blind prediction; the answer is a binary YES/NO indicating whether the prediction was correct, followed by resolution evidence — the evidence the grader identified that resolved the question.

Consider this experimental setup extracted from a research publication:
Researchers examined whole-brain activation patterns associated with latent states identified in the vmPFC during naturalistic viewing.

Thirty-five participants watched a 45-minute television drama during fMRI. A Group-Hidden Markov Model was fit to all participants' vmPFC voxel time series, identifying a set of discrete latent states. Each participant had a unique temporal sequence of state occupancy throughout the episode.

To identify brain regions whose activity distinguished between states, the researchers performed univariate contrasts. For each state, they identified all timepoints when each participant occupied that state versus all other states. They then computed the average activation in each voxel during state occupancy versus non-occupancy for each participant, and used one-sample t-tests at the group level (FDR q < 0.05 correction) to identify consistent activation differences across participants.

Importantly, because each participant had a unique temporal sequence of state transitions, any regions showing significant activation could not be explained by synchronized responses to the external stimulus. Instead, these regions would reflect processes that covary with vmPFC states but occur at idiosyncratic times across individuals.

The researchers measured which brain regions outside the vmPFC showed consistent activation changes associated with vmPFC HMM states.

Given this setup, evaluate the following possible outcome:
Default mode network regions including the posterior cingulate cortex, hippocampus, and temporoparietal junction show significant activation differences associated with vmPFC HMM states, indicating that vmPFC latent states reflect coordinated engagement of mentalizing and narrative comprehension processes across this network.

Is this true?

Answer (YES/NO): NO